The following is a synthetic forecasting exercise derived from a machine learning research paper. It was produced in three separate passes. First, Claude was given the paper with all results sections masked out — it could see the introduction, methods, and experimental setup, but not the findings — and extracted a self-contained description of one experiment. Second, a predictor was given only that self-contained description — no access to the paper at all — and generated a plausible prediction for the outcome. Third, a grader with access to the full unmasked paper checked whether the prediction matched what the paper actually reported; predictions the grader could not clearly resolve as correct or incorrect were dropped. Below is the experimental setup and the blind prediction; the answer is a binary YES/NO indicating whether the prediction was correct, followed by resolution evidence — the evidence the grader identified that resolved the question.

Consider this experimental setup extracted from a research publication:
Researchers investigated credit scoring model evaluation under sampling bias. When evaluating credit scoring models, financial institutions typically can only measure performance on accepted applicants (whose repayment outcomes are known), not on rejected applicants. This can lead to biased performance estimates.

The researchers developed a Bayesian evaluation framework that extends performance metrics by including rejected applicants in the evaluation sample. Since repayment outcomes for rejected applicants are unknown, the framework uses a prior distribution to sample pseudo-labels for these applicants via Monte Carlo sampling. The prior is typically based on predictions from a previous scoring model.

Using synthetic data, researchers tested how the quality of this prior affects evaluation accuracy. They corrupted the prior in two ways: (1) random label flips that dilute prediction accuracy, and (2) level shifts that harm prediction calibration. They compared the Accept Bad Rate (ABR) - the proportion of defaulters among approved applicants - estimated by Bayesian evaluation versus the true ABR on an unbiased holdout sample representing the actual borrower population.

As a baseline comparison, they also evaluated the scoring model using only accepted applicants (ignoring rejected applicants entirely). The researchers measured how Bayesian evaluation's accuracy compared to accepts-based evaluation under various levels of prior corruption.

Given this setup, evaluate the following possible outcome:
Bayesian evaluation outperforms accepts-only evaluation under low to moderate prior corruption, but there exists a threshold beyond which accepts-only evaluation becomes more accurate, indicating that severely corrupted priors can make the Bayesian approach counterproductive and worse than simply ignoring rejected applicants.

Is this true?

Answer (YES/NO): NO